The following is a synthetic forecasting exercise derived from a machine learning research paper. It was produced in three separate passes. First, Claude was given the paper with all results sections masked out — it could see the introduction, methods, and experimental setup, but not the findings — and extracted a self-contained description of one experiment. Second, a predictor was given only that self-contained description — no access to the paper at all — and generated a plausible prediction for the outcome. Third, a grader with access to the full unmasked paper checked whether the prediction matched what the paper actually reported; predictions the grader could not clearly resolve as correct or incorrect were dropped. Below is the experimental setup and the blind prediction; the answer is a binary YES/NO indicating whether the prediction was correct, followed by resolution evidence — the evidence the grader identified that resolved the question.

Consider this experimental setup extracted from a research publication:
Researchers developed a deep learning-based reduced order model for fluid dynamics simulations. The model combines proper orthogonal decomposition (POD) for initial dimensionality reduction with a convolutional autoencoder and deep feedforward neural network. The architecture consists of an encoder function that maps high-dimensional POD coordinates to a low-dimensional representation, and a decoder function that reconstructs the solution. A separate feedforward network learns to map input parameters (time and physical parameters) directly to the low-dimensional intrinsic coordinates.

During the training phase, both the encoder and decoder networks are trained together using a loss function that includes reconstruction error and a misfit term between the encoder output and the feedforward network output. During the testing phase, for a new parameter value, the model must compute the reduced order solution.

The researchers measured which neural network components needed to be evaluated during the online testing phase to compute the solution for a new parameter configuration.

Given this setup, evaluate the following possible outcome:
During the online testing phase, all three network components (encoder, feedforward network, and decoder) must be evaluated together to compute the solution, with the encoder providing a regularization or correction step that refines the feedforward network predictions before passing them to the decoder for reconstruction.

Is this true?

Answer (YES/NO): NO